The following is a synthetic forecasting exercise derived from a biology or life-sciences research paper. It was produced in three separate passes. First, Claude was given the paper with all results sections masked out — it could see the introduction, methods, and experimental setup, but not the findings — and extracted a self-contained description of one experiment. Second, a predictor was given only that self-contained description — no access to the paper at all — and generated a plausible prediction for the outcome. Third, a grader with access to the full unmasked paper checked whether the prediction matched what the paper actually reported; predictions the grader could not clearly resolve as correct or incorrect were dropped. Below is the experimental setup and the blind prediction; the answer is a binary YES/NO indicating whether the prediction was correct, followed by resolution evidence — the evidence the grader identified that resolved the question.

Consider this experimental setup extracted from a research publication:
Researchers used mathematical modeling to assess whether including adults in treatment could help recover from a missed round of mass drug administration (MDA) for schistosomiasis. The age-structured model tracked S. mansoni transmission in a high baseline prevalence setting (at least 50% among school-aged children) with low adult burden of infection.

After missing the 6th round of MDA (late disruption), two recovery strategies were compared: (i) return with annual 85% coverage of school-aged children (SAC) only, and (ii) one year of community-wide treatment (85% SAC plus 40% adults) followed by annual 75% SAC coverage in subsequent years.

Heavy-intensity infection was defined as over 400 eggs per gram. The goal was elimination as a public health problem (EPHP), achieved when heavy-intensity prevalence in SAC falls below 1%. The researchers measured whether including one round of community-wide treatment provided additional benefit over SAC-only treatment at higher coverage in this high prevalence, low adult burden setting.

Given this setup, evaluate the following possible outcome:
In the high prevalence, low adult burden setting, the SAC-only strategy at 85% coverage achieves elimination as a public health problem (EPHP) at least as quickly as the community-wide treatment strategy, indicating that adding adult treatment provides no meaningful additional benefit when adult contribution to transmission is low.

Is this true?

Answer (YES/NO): YES